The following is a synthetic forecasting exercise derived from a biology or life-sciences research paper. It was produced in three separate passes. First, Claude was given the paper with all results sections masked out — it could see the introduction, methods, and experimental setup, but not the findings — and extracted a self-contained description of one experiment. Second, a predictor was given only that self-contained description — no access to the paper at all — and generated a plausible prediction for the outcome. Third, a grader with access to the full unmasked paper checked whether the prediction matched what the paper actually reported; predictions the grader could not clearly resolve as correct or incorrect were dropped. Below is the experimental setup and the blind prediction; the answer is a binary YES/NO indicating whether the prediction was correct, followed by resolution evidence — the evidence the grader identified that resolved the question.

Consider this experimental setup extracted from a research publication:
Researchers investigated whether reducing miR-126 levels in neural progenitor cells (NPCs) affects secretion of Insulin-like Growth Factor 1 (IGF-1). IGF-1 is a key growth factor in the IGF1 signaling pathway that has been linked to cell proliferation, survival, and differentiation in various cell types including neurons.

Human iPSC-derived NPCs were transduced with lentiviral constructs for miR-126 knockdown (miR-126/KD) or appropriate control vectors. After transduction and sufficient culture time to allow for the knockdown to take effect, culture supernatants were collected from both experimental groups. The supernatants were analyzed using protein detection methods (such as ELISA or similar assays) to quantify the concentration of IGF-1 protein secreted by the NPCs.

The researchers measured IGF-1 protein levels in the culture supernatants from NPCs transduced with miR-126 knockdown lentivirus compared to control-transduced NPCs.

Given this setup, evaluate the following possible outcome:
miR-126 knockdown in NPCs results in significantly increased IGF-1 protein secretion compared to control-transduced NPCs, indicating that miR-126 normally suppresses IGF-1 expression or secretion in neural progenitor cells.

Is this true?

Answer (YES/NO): YES